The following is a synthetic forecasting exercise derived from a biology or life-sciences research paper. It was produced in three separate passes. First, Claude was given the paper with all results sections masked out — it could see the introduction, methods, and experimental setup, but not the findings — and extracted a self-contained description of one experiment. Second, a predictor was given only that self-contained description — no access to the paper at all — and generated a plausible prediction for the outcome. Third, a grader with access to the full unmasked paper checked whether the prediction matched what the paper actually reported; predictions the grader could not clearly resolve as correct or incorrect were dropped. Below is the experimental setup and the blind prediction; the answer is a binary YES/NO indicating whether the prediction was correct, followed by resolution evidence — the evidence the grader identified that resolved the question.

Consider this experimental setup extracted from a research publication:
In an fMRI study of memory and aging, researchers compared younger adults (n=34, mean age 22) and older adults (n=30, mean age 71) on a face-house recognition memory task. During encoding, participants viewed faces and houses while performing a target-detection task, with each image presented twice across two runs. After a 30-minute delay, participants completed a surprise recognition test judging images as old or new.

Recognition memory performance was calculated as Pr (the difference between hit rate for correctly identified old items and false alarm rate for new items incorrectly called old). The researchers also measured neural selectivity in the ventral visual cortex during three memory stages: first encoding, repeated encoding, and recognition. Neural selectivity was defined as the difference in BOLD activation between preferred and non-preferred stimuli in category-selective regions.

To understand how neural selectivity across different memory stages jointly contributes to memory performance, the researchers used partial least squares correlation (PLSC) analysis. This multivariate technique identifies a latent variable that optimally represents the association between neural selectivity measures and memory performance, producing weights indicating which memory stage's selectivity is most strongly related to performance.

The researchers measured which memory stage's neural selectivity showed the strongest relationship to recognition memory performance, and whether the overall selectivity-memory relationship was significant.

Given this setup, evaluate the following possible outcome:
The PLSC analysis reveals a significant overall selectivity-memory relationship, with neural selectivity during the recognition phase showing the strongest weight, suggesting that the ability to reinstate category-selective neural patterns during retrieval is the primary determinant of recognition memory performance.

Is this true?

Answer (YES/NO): NO